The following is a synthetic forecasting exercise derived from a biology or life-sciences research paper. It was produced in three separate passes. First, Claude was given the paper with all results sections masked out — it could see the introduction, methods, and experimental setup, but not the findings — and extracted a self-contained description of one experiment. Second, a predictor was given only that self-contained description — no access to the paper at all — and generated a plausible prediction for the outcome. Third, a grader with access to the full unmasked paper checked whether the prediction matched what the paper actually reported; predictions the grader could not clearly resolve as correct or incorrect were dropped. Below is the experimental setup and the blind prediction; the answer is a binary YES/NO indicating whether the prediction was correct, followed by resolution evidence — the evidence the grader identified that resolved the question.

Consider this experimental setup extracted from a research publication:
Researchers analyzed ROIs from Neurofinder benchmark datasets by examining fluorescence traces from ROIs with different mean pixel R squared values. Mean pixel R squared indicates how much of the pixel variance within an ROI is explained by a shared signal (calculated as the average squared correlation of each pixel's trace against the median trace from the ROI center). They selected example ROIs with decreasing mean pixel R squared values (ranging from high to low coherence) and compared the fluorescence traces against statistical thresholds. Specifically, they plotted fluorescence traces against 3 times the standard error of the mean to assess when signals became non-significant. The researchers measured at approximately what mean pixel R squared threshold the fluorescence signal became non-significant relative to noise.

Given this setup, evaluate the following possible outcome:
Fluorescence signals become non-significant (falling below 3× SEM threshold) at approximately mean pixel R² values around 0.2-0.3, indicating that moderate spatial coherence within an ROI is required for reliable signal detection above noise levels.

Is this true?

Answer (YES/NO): YES